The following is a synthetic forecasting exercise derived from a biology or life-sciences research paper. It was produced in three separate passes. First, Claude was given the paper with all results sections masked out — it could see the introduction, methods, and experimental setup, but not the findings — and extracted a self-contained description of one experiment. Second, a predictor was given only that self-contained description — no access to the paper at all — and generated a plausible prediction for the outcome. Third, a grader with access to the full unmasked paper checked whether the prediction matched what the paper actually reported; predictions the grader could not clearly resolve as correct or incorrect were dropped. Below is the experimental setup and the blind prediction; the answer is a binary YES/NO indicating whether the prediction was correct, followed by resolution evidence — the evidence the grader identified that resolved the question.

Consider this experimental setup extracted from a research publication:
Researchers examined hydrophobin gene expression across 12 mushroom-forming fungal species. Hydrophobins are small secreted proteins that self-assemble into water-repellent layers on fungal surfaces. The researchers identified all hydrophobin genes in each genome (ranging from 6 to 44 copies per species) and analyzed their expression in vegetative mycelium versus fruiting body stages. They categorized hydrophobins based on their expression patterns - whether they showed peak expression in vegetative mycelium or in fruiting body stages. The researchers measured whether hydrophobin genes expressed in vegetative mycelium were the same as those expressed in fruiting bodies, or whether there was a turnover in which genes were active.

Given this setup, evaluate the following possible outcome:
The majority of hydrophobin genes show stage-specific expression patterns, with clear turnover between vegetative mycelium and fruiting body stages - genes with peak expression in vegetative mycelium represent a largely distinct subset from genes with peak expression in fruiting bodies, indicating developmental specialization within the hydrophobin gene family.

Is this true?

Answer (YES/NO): YES